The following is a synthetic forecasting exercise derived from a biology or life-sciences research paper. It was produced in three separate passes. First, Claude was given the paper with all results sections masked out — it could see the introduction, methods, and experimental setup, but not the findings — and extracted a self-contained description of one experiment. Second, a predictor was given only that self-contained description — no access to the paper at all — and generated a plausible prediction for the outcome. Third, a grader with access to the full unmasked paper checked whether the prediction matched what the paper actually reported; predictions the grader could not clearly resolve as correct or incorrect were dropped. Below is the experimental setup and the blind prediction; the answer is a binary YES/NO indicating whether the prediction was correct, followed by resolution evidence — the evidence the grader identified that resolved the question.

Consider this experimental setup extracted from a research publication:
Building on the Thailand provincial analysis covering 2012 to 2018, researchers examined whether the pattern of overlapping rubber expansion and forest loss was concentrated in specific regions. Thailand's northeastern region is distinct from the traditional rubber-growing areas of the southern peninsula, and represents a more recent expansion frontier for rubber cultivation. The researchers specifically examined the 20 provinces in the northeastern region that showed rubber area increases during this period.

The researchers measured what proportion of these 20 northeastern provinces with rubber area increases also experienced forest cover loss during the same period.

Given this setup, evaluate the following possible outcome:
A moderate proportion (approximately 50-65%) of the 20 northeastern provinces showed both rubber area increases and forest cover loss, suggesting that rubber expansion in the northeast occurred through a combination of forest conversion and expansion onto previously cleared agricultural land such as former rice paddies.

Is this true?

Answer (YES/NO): NO